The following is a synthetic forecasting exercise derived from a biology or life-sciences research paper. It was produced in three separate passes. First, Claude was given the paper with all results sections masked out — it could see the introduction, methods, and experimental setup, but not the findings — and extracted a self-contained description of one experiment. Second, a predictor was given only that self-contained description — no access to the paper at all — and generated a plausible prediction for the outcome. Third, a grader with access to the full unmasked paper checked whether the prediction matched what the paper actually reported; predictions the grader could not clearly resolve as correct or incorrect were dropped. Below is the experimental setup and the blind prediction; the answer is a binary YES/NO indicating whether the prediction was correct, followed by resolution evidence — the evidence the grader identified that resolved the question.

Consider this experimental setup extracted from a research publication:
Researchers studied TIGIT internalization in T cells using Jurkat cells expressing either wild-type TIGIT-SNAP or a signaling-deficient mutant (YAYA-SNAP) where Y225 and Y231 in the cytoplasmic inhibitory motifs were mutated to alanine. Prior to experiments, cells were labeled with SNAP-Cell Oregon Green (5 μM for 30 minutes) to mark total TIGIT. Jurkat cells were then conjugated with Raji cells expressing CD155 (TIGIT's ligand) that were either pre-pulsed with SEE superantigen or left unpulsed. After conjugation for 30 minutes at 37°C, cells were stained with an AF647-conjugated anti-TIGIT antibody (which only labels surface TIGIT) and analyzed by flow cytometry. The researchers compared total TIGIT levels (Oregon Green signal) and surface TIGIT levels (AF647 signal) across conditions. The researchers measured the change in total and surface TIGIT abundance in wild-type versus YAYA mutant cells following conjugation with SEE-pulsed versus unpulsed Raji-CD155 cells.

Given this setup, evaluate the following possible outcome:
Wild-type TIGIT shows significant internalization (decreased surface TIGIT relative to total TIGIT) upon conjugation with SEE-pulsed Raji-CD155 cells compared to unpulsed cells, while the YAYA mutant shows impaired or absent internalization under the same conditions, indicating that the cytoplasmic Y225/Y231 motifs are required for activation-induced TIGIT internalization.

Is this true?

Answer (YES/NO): YES